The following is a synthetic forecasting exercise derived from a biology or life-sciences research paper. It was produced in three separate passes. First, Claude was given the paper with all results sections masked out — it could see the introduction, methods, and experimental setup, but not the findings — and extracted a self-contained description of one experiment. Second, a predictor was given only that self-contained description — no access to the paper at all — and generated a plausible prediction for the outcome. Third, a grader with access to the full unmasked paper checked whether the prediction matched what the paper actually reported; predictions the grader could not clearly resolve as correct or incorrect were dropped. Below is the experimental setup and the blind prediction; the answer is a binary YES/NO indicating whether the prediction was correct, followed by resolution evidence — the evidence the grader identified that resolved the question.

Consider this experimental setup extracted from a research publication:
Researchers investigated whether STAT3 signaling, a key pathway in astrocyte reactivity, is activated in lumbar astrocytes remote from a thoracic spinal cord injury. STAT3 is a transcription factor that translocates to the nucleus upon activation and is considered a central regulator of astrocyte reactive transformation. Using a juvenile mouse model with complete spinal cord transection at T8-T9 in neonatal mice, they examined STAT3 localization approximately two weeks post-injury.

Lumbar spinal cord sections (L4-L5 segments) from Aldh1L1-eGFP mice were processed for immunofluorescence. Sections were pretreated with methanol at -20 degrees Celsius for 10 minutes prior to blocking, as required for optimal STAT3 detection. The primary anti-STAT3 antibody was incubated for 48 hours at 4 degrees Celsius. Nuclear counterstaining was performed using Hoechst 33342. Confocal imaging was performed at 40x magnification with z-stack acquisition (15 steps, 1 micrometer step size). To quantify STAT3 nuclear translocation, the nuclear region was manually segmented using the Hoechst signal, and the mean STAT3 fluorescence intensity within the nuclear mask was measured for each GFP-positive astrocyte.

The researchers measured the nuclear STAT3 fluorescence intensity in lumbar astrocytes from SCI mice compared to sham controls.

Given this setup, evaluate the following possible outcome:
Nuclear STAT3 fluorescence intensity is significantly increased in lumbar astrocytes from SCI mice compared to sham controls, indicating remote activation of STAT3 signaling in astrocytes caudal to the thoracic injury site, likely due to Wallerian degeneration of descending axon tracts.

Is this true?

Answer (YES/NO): YES